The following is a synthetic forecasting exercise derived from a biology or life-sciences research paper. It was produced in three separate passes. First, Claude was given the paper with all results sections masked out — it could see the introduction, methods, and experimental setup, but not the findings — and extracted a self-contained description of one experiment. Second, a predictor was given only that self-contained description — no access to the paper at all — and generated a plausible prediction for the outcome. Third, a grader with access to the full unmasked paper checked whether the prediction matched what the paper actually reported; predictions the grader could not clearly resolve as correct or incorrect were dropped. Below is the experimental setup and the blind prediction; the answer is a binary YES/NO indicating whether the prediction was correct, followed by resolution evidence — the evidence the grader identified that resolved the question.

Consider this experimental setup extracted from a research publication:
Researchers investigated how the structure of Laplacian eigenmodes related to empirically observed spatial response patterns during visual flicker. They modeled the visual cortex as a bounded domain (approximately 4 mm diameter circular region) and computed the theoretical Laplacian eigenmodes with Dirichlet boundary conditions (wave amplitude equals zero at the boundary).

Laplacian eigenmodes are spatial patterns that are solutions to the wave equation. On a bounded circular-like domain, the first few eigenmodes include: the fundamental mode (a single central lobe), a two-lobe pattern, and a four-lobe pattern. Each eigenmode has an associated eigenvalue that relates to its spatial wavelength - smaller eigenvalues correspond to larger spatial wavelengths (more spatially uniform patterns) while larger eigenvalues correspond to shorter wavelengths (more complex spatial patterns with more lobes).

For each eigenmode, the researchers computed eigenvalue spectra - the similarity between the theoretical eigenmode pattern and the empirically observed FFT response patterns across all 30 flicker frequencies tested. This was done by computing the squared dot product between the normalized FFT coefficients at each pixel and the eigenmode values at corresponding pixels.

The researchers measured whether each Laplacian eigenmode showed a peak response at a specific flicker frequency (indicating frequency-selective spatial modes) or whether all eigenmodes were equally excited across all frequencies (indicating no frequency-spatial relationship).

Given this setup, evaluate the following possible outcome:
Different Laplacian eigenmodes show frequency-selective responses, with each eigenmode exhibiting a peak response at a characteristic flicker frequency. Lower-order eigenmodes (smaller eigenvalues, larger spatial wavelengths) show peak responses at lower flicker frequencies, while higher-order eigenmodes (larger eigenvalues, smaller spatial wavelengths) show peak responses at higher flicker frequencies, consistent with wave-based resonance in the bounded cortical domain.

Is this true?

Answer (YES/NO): YES